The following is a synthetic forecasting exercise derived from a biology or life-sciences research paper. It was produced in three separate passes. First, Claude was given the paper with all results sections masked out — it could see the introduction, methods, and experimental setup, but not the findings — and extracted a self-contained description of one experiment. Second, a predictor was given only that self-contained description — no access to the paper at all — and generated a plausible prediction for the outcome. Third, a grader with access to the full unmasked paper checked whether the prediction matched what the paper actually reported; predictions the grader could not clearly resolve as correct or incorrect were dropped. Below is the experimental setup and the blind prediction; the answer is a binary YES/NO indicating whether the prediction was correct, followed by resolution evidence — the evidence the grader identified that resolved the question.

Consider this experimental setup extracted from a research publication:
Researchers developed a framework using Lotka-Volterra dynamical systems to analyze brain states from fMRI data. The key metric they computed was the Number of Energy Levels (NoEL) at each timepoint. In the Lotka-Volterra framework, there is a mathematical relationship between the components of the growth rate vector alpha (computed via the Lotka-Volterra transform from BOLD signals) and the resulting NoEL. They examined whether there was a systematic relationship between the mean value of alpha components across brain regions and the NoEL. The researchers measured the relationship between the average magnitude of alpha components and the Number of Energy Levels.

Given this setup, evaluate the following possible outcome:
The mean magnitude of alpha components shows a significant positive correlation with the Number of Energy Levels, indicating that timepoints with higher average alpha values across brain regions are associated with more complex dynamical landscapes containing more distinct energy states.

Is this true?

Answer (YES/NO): YES